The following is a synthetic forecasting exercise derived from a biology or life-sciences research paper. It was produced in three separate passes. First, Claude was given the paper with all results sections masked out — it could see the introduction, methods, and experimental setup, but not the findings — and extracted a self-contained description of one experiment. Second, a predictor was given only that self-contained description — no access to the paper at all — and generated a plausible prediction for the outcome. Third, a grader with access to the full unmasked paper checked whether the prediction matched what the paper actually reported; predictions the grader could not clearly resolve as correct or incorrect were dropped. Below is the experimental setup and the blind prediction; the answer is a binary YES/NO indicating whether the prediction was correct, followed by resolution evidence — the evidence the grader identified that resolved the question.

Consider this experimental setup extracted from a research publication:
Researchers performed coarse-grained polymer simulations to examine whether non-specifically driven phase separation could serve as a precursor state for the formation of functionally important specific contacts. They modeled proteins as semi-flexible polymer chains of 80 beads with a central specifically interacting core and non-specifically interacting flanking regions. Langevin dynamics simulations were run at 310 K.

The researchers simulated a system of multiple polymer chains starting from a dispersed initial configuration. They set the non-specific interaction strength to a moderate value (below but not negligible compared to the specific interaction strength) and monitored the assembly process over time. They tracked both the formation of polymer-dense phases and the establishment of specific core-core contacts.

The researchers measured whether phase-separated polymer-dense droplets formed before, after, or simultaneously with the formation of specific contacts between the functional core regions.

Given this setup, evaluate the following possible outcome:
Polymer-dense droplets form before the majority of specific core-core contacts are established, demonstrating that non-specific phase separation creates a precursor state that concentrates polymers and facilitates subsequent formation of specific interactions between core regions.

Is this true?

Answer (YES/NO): YES